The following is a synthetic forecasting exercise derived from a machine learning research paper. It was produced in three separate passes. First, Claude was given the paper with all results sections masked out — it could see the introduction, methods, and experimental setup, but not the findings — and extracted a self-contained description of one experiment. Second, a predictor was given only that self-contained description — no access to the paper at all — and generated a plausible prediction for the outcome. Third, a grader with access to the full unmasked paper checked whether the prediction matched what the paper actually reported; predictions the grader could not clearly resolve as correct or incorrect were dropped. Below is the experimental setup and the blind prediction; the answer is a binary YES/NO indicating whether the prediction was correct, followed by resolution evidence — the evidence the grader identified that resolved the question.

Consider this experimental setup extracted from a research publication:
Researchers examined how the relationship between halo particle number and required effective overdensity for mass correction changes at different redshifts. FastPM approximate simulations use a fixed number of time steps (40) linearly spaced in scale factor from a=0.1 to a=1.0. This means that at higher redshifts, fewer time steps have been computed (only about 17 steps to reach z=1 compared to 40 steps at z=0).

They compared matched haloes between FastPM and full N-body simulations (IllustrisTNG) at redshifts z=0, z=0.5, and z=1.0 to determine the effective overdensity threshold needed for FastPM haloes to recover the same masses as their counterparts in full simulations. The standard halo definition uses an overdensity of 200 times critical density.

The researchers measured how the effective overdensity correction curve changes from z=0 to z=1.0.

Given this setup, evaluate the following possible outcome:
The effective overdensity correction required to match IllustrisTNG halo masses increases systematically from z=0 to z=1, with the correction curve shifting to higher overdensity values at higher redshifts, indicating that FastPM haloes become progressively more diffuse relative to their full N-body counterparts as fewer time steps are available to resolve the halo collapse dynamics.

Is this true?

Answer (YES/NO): NO